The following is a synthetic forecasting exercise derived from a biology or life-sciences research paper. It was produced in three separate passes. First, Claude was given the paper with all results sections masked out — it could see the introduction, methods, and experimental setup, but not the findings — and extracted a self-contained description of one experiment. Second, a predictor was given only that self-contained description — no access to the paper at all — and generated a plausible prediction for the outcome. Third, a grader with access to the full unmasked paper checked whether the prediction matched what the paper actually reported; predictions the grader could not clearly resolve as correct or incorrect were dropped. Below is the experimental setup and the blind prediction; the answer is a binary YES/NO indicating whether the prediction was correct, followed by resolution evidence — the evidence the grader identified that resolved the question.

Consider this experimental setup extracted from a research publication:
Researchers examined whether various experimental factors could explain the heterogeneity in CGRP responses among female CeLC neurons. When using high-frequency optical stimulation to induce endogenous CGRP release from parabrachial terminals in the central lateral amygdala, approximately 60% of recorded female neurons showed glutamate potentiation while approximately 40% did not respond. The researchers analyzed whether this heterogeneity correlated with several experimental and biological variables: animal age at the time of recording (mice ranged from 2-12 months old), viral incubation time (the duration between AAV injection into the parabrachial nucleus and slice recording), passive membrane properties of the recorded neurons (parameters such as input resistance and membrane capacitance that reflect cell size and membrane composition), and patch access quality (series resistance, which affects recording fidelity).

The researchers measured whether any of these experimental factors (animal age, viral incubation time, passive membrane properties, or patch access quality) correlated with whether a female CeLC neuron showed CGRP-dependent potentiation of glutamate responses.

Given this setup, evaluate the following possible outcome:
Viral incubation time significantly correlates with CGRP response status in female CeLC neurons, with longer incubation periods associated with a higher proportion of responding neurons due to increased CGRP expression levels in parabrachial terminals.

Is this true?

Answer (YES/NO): NO